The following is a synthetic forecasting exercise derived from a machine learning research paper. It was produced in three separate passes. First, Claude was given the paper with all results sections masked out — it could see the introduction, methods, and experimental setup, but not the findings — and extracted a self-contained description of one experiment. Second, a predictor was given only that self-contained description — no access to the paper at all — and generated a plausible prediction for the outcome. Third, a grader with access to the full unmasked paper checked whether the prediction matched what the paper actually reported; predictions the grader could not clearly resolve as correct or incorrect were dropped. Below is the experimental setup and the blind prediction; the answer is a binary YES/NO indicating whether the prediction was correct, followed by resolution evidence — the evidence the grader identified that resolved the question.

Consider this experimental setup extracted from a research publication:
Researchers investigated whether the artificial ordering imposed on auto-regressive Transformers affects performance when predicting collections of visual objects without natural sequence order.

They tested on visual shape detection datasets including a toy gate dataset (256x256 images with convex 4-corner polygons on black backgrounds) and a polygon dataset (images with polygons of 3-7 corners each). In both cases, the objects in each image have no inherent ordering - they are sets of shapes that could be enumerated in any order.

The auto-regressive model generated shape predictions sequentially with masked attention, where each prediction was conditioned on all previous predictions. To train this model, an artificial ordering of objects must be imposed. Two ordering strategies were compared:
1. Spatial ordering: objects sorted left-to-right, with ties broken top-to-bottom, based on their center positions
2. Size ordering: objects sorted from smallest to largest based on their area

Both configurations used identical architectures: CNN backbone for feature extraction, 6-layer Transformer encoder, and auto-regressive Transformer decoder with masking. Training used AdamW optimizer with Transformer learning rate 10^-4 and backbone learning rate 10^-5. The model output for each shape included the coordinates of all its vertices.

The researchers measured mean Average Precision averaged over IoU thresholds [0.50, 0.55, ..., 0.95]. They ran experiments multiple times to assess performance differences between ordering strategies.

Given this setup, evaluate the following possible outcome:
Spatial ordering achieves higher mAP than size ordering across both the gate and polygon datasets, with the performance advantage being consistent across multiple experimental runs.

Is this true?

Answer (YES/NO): YES